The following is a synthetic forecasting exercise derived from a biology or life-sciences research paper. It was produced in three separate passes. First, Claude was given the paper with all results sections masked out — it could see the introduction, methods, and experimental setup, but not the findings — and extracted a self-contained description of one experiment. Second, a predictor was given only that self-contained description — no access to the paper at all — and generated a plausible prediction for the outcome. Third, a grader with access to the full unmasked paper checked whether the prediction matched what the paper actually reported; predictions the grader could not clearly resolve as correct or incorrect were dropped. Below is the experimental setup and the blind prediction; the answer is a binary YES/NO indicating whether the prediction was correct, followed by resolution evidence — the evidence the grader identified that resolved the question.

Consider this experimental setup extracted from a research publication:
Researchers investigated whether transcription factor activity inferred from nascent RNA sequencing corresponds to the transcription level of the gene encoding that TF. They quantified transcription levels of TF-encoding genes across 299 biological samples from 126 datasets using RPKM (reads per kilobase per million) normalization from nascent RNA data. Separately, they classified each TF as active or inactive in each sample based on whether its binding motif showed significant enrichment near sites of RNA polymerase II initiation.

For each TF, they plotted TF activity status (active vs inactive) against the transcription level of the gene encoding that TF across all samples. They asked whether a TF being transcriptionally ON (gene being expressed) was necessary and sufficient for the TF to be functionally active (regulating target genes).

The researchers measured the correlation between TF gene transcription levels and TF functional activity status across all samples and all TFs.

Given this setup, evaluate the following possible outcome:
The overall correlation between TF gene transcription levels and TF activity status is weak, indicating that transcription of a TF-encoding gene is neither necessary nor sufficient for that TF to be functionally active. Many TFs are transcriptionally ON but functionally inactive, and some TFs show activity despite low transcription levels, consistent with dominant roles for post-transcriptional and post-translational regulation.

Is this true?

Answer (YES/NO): NO